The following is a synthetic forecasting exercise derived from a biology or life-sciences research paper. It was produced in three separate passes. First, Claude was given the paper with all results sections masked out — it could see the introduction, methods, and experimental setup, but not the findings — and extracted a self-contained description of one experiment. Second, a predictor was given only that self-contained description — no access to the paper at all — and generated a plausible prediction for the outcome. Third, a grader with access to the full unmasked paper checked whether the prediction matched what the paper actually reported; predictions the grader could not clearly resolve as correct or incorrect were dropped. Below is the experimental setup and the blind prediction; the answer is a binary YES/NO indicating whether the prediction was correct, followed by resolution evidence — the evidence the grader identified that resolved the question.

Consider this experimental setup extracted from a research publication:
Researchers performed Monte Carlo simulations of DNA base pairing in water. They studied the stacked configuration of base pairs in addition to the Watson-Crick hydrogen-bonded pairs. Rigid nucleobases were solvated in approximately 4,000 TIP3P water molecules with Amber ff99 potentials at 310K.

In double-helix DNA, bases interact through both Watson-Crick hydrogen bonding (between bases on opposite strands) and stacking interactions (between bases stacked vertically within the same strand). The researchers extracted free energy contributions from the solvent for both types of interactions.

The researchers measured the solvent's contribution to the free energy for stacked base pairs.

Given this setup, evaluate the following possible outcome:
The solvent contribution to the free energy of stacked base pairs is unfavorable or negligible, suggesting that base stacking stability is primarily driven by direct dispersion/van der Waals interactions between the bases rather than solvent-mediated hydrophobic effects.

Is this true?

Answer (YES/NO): NO